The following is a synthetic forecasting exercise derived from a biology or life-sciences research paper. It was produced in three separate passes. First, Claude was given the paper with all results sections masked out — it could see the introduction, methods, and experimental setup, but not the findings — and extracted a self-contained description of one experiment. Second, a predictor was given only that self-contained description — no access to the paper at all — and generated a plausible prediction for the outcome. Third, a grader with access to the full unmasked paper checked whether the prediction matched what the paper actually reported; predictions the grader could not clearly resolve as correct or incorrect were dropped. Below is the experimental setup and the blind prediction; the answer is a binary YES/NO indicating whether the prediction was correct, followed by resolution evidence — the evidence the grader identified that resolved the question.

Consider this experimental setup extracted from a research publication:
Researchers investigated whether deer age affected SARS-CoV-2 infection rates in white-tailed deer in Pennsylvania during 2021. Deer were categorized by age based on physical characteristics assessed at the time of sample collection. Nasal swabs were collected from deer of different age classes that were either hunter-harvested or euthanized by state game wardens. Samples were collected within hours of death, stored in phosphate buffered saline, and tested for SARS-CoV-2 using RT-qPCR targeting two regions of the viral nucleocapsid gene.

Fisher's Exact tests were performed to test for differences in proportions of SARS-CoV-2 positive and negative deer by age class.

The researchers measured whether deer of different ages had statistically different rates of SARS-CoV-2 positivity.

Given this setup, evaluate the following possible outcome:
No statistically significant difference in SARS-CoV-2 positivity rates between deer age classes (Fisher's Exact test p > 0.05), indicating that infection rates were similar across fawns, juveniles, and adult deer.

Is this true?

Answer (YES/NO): YES